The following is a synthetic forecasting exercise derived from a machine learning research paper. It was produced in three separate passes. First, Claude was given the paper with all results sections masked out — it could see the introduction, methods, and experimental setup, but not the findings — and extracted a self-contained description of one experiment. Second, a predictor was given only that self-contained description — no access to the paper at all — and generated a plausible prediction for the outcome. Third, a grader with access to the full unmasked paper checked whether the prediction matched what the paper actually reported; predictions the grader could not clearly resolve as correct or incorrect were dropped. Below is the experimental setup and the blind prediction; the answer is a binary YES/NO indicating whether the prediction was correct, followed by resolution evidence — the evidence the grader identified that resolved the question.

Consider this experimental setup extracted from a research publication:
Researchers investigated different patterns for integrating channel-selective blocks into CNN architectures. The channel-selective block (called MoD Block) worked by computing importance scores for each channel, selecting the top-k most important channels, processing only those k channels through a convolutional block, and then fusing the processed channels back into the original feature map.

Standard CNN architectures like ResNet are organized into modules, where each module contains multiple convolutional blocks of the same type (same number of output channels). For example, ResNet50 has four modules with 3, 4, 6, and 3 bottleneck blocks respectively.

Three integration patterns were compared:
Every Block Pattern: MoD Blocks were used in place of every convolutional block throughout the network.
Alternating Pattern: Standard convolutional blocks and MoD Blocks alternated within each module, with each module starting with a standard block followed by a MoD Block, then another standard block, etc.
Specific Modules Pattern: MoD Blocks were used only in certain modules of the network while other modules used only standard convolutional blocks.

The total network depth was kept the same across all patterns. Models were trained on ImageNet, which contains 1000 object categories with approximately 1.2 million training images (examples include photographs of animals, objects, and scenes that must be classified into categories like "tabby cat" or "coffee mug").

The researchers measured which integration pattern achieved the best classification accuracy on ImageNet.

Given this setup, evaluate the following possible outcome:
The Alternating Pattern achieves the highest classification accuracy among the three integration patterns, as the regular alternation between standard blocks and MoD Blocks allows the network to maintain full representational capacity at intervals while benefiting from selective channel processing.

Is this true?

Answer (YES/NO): YES